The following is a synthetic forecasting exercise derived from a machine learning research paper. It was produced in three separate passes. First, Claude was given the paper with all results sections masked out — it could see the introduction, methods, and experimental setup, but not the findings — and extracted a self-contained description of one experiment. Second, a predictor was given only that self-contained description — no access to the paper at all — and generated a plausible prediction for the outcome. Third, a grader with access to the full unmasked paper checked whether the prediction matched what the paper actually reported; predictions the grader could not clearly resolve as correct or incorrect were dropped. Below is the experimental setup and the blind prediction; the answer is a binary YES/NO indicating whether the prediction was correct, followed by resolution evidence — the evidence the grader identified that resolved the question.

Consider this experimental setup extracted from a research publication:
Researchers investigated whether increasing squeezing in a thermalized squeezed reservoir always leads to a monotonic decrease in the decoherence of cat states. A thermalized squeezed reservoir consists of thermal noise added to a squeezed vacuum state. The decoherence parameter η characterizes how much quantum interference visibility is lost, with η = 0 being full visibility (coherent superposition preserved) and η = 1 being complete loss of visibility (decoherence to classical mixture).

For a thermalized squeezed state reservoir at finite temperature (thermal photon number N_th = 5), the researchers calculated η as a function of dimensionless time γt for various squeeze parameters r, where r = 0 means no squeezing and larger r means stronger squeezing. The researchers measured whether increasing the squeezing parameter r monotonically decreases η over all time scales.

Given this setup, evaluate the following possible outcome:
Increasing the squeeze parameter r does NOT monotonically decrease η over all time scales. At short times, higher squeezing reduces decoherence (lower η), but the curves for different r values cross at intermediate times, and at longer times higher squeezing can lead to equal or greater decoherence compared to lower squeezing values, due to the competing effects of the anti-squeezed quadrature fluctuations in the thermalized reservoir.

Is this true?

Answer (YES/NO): YES